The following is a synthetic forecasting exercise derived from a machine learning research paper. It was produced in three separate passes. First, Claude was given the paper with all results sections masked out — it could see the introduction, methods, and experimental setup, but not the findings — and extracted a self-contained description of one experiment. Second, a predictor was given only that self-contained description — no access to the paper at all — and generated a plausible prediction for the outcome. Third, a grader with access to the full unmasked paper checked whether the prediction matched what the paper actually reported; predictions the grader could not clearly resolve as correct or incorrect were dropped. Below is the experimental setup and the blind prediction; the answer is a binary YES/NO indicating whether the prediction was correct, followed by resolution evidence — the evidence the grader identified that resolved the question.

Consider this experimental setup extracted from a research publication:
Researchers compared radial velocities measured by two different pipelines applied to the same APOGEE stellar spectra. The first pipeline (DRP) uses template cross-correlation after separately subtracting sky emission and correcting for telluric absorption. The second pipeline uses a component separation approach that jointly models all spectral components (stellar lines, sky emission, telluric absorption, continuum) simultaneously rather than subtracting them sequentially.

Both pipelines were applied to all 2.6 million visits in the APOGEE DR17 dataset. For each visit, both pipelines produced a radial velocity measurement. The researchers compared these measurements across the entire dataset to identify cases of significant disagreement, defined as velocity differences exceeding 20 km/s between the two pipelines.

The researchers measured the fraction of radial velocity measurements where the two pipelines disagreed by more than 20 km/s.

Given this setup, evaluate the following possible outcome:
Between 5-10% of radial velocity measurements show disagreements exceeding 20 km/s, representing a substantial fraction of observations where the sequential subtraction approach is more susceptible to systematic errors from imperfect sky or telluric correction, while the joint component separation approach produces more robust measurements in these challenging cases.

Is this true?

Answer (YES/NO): NO